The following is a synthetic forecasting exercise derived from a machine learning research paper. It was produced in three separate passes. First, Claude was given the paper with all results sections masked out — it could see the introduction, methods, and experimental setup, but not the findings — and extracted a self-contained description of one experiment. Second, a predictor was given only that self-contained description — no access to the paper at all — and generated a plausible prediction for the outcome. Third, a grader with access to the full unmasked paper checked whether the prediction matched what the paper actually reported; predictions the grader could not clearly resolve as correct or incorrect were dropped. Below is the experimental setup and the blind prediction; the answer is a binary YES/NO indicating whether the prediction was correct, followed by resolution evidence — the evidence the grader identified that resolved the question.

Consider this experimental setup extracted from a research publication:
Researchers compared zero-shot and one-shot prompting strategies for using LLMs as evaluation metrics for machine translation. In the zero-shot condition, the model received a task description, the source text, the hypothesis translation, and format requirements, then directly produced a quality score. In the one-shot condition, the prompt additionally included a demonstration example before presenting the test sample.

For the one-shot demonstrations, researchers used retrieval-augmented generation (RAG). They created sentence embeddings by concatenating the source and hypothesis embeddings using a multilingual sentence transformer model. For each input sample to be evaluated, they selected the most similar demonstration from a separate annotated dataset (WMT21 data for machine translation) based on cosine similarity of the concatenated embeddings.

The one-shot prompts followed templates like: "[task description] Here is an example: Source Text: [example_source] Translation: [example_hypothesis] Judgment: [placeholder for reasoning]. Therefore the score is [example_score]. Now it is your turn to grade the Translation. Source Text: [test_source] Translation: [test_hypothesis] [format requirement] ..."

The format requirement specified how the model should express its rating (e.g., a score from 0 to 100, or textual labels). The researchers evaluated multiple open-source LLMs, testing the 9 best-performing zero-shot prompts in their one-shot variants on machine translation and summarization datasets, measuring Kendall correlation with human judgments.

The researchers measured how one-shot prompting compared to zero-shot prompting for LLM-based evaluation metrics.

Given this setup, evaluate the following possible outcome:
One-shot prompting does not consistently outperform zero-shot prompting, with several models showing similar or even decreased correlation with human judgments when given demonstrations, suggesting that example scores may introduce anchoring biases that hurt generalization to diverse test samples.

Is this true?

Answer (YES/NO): YES